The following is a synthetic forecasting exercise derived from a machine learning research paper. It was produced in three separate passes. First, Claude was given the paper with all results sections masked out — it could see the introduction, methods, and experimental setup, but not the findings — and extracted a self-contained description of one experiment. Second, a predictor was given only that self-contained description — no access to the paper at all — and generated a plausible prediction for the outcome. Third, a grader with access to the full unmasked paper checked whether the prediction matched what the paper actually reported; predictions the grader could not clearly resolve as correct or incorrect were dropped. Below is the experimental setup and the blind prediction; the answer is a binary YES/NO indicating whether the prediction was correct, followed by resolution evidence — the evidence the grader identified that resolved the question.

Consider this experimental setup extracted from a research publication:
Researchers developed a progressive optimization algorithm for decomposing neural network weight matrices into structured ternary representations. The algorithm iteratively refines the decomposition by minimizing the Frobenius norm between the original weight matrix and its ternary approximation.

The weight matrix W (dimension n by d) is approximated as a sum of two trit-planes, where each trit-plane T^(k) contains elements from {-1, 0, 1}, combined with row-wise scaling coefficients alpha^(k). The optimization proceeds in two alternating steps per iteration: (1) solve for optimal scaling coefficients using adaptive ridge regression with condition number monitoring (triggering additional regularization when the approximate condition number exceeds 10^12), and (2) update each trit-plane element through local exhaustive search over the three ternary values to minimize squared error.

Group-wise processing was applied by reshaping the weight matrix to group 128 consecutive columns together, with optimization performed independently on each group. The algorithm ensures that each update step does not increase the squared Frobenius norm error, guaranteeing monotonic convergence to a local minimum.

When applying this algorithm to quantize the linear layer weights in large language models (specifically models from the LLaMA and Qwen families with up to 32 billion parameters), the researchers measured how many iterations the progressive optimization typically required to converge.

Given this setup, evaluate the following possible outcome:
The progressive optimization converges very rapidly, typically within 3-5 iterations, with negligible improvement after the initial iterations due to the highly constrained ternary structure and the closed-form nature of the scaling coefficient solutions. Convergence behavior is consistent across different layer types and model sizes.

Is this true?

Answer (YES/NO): NO